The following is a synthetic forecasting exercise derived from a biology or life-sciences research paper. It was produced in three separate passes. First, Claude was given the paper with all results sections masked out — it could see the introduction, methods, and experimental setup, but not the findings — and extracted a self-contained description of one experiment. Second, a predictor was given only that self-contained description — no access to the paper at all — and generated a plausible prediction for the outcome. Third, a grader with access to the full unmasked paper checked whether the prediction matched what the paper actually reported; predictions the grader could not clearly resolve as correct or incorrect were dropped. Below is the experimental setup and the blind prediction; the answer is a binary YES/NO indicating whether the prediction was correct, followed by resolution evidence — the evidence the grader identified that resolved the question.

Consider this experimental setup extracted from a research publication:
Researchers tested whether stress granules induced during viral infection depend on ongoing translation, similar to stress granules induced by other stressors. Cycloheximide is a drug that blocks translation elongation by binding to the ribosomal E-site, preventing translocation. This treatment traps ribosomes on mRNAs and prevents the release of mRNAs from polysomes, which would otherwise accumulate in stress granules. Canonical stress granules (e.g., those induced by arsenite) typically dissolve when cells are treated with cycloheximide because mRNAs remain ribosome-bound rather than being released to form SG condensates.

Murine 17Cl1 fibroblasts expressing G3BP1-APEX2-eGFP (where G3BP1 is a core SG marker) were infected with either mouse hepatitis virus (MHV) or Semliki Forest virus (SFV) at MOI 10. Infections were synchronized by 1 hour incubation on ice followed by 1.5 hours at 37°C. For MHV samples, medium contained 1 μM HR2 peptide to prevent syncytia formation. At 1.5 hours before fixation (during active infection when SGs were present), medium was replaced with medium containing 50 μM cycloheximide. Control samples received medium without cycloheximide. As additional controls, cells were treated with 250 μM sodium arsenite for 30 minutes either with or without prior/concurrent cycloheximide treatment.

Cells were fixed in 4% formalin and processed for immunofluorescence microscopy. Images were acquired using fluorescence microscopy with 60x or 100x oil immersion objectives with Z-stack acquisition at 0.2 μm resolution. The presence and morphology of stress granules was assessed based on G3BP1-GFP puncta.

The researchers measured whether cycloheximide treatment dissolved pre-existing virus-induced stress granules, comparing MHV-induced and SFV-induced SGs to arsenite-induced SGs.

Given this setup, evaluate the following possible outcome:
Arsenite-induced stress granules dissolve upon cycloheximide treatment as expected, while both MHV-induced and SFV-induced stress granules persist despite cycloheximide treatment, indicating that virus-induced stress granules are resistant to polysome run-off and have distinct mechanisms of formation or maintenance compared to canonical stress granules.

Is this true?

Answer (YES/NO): NO